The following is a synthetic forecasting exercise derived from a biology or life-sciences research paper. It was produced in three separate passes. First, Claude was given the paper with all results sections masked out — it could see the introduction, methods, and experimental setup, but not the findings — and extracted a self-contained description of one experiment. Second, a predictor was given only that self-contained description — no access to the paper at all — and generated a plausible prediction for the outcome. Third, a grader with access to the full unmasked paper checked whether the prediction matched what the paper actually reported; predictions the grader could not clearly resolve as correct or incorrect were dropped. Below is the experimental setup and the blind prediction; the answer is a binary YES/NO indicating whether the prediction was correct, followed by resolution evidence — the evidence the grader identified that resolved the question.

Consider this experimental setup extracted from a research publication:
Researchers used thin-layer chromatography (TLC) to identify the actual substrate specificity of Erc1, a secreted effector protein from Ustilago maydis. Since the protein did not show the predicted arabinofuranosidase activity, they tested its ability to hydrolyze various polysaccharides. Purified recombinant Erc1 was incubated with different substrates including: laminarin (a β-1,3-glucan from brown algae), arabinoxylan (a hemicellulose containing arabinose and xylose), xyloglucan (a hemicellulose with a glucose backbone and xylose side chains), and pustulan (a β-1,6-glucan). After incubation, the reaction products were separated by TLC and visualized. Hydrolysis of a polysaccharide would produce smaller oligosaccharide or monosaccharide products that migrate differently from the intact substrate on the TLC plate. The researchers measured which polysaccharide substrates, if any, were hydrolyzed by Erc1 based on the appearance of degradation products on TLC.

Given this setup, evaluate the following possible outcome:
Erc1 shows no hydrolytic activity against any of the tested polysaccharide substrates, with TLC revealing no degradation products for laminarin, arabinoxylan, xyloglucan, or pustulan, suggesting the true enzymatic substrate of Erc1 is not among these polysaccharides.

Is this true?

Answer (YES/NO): NO